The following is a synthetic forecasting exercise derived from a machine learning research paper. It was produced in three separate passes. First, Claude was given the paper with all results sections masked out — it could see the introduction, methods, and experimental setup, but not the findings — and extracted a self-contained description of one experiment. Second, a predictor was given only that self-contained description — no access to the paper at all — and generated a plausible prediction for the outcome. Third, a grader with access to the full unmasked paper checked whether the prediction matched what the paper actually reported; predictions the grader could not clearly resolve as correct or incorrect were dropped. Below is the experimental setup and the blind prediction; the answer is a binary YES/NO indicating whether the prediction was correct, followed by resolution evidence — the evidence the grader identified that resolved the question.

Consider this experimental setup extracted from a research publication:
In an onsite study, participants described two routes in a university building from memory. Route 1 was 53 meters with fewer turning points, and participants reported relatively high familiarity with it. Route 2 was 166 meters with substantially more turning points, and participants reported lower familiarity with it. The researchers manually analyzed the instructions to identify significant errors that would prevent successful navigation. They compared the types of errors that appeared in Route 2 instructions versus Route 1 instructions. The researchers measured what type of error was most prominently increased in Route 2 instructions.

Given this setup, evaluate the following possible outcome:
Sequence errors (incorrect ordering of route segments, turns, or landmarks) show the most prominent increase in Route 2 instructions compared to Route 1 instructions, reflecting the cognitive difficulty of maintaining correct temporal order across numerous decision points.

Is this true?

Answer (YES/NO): NO